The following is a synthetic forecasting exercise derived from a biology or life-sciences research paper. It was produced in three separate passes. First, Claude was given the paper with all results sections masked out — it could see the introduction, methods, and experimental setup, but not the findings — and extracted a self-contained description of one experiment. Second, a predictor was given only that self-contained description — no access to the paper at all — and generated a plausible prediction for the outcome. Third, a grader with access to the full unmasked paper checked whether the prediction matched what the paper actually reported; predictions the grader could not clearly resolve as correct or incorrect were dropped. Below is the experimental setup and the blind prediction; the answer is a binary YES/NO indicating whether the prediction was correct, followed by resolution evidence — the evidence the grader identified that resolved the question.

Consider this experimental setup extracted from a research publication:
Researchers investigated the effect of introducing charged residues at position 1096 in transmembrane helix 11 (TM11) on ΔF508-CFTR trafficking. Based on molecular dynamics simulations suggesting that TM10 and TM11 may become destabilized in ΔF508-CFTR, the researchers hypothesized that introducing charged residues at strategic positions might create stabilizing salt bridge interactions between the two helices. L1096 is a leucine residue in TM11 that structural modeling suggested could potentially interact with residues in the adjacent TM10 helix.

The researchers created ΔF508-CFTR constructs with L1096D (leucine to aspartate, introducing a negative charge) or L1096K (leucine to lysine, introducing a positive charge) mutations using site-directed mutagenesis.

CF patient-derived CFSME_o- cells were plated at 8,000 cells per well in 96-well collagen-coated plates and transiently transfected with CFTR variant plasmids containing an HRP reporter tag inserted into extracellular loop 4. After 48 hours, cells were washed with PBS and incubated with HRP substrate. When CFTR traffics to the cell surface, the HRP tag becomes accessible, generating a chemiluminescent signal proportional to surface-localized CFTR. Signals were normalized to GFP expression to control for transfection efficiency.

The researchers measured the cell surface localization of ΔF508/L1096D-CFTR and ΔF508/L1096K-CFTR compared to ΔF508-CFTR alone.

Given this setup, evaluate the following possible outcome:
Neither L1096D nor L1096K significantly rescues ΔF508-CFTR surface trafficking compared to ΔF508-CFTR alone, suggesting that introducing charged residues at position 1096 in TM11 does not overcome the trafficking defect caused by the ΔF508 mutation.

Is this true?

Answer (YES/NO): YES